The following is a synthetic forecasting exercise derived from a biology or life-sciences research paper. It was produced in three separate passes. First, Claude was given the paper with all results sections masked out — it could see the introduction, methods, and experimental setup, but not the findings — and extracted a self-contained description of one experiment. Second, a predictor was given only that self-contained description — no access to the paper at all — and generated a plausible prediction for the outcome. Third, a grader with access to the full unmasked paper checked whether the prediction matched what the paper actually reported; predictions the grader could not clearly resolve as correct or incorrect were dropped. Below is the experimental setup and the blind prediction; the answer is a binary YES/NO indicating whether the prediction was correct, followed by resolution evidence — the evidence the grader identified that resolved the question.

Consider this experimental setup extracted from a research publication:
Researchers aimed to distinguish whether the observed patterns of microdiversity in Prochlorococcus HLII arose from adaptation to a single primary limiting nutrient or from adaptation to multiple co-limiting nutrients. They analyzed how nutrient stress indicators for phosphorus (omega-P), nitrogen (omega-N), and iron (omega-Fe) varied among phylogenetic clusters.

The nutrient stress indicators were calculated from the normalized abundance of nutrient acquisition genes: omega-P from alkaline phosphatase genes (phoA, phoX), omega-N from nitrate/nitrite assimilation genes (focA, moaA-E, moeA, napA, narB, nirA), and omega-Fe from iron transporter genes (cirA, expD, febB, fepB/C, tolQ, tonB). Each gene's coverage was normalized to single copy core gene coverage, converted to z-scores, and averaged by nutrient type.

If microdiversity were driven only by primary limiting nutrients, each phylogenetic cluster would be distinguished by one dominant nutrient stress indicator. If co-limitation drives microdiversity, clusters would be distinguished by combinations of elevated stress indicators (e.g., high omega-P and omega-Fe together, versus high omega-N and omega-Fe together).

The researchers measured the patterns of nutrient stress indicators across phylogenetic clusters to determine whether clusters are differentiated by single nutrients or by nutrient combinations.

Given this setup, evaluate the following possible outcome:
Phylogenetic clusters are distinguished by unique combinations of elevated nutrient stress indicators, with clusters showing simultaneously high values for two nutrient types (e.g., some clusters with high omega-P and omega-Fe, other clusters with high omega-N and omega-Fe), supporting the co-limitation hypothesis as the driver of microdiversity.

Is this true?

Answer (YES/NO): NO